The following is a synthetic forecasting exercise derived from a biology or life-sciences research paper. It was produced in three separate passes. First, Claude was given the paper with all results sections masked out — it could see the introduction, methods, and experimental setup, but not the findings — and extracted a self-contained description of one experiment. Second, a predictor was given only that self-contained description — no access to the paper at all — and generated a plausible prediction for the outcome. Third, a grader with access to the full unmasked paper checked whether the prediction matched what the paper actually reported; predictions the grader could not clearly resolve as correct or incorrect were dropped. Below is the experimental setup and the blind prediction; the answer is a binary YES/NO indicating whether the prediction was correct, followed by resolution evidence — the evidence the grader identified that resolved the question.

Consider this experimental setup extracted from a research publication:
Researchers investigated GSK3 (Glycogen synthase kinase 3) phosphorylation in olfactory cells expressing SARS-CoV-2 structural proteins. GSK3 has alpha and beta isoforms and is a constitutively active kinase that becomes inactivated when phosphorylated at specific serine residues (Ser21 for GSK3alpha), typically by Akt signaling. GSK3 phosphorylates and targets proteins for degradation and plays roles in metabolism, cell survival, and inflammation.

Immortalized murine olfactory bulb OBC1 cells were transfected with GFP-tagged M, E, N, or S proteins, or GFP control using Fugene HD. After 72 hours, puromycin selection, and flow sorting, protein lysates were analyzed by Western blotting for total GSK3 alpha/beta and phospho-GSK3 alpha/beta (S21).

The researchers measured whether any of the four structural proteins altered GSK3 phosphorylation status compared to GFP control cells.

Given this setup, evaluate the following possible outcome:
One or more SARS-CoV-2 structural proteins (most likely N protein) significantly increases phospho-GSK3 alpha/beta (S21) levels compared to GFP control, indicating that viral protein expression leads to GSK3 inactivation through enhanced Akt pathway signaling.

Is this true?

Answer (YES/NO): NO